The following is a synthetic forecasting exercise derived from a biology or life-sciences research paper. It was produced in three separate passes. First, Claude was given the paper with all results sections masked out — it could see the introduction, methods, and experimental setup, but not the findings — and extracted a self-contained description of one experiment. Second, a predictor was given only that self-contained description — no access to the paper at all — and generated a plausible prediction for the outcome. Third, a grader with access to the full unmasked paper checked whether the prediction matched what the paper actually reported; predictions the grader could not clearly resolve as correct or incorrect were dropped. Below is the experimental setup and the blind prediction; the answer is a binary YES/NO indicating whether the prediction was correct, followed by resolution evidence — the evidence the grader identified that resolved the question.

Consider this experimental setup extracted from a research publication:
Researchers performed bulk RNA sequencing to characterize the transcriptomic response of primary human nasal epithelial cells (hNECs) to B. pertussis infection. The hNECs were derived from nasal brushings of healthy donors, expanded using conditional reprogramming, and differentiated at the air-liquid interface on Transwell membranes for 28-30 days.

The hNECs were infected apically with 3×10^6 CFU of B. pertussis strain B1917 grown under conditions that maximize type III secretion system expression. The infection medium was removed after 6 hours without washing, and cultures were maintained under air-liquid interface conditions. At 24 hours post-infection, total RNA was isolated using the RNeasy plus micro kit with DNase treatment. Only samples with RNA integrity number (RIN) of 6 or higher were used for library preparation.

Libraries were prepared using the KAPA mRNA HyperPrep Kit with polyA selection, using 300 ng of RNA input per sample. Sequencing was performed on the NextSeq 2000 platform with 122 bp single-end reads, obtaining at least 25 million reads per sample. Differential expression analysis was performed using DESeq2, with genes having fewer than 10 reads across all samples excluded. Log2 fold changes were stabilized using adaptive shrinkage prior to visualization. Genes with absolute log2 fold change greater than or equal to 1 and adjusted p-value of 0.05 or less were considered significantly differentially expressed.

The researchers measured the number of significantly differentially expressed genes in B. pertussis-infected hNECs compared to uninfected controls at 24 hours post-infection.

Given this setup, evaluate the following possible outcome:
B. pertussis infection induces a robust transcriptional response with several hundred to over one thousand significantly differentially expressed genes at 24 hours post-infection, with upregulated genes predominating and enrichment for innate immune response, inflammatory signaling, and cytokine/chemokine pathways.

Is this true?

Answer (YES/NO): NO